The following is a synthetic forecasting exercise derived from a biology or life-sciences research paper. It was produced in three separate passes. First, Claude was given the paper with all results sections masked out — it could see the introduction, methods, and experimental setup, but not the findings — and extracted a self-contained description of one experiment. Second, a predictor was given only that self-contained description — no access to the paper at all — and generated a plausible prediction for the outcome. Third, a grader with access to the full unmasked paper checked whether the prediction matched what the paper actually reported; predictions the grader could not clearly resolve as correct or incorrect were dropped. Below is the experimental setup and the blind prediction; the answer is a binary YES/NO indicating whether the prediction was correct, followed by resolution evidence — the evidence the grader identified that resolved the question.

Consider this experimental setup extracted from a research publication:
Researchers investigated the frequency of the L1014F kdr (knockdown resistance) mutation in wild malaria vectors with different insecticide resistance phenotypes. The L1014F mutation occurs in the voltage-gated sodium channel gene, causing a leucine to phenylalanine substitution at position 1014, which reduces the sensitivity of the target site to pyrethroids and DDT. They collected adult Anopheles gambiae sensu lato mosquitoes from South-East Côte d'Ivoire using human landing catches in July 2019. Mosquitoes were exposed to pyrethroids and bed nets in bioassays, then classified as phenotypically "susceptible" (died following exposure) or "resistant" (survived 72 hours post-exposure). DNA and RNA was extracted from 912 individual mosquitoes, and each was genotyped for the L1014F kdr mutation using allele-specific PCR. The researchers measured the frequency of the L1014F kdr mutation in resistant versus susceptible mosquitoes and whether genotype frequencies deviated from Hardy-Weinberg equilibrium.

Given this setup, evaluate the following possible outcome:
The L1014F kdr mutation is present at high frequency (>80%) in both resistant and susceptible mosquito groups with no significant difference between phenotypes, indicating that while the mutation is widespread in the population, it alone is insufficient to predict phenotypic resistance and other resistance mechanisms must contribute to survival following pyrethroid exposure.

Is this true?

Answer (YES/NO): YES